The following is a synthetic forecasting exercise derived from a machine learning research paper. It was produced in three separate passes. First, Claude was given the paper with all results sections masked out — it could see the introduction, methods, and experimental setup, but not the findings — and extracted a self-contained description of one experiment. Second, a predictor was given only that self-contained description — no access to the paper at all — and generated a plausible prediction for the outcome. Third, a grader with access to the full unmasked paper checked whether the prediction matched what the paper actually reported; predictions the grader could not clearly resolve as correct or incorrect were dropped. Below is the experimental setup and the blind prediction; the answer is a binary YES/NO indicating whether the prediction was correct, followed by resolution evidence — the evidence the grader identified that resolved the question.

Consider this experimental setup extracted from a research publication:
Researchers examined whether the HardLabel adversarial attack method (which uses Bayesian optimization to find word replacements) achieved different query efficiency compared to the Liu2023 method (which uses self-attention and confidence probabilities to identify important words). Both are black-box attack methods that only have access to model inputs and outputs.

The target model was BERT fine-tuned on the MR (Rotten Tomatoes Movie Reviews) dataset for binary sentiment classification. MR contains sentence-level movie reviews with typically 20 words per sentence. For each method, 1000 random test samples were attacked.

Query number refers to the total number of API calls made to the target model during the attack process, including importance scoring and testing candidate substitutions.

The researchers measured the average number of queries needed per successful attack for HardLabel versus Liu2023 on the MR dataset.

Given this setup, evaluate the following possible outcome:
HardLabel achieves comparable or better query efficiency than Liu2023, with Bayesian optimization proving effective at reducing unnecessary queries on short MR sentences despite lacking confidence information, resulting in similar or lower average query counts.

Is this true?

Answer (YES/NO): YES